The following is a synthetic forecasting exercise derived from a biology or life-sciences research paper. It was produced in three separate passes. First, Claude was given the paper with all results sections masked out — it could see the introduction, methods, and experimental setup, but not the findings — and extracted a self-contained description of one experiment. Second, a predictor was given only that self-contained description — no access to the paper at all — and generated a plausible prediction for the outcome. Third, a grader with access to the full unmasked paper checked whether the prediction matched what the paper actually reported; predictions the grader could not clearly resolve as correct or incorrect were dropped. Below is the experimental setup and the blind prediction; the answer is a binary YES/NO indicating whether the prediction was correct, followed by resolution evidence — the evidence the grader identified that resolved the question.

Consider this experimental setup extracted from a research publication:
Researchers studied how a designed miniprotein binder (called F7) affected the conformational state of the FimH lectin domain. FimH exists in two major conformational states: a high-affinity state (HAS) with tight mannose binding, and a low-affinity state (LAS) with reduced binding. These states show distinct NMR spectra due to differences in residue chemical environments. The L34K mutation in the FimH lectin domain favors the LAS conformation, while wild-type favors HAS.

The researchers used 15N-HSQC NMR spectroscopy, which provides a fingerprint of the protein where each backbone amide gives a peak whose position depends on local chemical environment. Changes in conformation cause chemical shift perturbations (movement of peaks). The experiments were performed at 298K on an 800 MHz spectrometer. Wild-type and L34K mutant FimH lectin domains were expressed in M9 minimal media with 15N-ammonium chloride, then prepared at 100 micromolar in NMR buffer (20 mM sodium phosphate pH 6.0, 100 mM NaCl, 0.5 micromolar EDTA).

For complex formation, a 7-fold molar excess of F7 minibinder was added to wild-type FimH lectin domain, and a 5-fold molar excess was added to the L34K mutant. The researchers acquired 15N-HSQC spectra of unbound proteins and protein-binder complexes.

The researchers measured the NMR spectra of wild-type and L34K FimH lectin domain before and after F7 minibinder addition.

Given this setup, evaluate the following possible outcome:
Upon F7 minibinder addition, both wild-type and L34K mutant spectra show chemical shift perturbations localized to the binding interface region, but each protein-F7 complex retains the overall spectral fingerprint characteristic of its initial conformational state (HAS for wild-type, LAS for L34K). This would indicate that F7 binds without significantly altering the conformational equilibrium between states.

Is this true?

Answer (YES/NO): NO